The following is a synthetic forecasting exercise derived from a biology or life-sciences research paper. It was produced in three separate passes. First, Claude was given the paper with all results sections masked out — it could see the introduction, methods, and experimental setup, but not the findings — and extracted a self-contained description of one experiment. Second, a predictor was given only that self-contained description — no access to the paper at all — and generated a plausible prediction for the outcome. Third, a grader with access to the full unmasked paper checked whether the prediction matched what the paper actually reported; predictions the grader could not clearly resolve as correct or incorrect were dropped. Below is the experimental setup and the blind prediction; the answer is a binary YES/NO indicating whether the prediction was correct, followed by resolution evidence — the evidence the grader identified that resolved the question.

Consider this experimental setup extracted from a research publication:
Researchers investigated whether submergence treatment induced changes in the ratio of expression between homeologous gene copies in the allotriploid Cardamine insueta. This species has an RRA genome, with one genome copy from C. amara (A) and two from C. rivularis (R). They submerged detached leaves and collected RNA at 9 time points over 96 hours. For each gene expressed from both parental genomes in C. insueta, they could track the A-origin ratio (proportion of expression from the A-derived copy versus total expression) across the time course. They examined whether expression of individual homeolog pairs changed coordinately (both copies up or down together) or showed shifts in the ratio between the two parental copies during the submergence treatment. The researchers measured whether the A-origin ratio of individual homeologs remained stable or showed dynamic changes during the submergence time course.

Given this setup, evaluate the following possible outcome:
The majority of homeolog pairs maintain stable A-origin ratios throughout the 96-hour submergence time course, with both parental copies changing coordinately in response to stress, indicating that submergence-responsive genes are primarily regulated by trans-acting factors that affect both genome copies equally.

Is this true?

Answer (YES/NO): NO